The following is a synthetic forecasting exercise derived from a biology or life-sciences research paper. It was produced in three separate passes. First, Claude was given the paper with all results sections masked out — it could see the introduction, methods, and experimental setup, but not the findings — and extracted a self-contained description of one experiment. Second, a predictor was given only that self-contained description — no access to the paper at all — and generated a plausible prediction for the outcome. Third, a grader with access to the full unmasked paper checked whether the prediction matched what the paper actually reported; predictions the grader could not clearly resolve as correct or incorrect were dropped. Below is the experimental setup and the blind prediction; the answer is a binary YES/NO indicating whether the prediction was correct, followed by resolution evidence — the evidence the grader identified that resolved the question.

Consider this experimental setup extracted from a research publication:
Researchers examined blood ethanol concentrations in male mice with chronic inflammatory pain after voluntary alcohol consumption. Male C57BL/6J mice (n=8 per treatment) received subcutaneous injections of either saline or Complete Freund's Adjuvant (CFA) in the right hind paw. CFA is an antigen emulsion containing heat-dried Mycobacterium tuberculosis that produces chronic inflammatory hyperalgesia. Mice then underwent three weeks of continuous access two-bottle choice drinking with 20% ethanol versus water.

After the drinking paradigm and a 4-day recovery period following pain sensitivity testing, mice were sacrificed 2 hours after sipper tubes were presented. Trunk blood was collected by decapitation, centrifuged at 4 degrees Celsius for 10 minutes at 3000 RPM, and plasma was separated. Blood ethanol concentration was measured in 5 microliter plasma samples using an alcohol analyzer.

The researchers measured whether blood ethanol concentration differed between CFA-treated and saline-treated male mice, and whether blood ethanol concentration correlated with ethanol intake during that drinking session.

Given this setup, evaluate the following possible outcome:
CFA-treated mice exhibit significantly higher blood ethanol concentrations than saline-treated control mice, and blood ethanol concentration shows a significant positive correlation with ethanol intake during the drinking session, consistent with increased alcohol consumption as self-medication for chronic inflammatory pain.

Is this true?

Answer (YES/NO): NO